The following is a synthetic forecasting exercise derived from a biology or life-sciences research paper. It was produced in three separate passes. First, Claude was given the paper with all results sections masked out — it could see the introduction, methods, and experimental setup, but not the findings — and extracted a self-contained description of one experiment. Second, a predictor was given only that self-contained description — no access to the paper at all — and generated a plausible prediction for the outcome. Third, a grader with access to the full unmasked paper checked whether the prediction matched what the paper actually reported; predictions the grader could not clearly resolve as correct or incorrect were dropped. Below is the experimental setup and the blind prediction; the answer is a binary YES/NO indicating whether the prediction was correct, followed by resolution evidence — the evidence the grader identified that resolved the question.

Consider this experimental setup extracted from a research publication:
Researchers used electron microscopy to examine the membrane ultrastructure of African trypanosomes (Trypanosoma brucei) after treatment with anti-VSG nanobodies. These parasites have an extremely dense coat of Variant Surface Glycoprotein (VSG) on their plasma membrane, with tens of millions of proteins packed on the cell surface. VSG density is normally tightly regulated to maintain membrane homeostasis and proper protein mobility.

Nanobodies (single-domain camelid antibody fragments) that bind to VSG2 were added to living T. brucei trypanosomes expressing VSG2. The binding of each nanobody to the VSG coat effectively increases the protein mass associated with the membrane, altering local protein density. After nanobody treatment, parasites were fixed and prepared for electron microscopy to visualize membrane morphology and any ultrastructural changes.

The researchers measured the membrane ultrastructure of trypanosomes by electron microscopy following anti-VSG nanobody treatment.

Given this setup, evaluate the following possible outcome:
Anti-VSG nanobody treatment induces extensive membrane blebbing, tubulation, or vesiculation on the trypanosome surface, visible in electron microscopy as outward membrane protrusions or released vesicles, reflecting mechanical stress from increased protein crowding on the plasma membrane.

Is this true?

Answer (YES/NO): YES